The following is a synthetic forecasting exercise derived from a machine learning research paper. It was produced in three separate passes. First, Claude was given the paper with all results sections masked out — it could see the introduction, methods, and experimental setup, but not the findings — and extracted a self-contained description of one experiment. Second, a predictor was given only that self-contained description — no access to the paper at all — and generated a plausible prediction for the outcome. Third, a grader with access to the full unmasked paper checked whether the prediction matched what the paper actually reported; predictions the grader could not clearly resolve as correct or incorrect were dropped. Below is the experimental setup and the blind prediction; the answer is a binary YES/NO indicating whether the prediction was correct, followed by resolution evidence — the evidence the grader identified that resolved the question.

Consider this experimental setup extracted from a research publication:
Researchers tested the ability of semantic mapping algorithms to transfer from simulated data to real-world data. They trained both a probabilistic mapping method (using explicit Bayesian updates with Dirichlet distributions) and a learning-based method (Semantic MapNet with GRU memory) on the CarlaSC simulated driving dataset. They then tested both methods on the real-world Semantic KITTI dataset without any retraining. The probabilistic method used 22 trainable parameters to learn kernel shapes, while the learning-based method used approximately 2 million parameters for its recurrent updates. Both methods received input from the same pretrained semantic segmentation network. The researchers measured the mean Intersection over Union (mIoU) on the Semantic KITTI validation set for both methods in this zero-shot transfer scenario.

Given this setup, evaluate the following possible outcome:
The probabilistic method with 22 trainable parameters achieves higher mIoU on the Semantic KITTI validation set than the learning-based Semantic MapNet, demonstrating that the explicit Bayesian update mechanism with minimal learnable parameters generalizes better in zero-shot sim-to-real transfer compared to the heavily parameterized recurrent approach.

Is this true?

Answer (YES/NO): YES